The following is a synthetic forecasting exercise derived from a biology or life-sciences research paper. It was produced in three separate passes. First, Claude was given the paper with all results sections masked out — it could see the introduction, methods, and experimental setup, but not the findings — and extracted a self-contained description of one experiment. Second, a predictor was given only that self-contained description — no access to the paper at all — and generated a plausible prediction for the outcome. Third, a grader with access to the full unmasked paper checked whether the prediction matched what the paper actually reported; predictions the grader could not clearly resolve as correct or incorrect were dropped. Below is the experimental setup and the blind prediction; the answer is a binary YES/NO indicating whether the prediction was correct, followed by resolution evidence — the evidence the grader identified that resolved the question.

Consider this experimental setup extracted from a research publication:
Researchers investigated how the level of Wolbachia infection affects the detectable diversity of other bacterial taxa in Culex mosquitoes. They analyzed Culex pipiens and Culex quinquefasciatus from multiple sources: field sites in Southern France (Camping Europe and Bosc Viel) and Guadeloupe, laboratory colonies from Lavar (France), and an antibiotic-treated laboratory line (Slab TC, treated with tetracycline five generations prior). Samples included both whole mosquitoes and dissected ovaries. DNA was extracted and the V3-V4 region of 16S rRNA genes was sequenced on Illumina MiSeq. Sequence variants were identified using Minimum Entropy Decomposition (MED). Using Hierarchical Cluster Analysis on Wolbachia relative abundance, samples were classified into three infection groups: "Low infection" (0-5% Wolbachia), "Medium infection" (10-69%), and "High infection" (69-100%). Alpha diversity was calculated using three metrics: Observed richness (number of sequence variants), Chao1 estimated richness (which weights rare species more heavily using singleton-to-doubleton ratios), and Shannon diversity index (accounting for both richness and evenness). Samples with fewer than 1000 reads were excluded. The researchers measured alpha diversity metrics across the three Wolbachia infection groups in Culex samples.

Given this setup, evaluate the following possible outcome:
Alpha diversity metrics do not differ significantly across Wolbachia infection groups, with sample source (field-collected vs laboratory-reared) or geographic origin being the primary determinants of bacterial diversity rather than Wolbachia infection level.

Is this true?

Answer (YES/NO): NO